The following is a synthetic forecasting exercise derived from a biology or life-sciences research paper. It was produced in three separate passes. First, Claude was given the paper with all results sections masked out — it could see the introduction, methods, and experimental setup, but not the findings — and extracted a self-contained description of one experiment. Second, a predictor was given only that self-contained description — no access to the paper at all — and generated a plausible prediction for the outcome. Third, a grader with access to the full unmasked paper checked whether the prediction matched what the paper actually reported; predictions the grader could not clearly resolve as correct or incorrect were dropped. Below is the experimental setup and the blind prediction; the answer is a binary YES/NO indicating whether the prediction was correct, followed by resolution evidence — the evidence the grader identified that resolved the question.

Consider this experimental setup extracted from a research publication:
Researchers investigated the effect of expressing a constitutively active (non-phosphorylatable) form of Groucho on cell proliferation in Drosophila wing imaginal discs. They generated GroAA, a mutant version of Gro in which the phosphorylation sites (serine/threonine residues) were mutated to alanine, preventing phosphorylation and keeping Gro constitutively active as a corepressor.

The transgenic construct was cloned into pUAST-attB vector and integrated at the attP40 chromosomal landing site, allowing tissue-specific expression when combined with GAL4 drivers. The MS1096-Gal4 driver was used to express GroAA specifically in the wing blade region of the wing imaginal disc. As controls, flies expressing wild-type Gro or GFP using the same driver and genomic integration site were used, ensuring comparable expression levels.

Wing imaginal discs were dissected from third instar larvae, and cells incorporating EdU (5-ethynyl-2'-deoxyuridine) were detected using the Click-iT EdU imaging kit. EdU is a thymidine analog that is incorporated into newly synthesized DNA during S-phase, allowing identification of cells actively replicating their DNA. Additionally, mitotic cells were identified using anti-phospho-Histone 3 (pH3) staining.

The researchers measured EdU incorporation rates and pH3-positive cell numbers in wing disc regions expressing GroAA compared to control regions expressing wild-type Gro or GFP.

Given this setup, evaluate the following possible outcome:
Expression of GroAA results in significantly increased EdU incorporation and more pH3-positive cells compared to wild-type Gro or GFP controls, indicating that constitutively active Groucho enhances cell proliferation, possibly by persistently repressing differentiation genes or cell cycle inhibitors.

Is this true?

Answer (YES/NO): NO